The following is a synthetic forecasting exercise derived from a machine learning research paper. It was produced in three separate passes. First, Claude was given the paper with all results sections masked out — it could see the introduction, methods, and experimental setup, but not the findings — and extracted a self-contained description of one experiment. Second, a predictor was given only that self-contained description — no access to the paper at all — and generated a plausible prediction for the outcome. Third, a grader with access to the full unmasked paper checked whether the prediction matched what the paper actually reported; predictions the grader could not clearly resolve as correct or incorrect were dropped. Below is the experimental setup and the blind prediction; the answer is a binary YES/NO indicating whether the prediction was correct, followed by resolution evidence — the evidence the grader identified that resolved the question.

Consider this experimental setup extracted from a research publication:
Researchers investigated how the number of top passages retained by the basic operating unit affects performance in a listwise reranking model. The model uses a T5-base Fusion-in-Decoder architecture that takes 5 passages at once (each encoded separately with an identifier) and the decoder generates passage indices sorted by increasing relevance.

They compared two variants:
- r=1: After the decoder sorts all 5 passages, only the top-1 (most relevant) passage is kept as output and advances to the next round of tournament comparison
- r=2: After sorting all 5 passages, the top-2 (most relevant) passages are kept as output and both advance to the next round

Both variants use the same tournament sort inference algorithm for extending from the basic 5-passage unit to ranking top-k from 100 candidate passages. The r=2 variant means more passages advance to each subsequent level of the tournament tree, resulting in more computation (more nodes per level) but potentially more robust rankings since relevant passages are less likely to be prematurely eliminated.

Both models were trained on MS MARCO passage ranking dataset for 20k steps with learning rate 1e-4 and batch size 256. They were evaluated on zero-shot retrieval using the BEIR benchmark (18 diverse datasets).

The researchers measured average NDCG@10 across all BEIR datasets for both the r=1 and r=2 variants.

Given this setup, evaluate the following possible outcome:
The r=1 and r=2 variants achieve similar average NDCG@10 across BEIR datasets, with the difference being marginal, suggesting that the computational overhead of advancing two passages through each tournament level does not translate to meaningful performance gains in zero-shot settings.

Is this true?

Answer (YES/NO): NO